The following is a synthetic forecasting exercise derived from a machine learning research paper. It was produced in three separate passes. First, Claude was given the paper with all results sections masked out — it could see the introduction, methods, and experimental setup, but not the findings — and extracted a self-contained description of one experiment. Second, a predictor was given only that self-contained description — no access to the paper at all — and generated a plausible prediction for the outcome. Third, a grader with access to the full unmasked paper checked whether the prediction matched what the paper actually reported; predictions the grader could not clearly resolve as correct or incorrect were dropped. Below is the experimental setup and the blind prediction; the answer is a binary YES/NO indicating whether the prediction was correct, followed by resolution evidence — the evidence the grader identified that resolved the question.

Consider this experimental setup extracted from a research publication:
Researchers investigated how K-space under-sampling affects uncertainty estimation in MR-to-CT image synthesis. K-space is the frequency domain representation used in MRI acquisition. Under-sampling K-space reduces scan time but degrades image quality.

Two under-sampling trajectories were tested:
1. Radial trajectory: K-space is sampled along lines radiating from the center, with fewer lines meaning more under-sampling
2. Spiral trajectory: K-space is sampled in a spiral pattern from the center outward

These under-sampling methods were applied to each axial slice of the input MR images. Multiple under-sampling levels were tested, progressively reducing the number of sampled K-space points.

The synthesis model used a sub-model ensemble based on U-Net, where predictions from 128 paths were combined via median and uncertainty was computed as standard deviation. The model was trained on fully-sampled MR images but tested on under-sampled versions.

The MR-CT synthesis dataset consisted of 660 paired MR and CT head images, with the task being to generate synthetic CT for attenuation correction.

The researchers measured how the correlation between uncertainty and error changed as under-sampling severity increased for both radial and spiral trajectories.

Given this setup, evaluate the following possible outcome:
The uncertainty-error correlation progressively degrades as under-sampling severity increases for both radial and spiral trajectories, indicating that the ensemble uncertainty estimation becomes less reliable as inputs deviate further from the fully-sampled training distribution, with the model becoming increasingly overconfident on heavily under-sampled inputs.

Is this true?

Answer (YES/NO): NO